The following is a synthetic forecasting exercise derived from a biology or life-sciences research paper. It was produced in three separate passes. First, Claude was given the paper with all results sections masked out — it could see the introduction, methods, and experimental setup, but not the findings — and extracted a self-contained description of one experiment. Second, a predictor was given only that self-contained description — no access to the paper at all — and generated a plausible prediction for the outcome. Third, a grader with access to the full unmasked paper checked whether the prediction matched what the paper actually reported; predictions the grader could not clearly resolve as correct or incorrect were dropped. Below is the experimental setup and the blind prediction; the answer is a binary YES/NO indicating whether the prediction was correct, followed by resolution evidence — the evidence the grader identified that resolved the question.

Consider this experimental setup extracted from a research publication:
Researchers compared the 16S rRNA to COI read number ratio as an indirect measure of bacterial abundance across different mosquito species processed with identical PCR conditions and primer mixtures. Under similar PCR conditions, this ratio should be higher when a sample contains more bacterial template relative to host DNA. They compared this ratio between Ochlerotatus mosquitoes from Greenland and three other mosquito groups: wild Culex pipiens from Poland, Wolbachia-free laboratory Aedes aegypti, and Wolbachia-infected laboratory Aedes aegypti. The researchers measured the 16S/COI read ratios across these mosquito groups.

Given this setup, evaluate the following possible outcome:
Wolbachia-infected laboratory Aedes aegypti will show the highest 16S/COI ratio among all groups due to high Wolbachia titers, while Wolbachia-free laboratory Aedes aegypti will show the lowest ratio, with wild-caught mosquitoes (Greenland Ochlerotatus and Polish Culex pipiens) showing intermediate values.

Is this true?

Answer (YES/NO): NO